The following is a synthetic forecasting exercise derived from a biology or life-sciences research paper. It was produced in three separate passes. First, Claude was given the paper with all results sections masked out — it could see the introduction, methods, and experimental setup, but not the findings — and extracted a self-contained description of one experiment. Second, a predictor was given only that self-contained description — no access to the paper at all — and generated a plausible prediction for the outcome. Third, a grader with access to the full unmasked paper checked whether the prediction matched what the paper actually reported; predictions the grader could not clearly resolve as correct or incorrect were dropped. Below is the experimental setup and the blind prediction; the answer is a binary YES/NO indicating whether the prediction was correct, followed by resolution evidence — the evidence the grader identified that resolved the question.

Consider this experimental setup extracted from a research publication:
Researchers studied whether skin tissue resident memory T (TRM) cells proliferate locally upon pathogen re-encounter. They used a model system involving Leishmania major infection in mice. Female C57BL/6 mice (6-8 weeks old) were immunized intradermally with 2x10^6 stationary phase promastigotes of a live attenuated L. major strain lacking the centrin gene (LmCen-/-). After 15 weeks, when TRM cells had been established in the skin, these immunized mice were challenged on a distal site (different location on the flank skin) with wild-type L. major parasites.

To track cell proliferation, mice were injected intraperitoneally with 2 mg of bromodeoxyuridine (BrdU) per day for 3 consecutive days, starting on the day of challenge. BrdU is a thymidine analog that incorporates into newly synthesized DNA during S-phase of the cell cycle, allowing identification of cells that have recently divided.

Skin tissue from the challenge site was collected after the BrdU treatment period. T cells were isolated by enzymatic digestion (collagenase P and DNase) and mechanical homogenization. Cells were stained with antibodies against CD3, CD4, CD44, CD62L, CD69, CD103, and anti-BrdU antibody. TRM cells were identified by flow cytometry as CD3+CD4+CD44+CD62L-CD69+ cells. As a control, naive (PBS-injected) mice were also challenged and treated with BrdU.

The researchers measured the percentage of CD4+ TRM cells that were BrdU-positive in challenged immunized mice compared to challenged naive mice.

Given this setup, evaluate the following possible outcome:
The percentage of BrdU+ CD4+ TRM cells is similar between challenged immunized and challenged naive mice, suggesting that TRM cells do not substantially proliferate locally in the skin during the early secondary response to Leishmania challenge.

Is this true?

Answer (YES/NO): NO